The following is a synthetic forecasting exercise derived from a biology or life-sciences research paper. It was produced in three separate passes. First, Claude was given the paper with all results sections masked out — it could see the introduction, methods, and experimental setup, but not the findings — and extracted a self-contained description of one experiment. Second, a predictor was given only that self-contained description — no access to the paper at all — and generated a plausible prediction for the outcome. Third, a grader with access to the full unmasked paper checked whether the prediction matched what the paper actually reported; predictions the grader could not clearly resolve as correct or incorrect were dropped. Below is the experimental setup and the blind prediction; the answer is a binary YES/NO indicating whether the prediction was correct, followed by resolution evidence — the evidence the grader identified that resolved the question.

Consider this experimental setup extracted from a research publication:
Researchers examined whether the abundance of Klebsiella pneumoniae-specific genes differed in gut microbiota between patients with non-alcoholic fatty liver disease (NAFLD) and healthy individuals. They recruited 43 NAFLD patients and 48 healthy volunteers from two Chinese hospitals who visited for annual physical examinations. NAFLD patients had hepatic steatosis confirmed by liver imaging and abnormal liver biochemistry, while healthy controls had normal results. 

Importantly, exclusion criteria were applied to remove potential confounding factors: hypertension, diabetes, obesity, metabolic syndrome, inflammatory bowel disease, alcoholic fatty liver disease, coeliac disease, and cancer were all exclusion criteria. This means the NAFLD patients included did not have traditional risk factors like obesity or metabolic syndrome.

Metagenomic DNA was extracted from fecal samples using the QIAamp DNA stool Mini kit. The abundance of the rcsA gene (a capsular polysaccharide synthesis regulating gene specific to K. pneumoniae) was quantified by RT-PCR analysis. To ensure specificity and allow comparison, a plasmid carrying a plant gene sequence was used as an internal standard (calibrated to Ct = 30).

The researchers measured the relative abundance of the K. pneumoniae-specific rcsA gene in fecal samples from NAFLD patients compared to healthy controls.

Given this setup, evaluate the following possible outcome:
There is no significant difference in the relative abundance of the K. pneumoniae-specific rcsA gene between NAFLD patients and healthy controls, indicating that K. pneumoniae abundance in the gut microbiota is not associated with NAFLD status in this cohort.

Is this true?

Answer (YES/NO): NO